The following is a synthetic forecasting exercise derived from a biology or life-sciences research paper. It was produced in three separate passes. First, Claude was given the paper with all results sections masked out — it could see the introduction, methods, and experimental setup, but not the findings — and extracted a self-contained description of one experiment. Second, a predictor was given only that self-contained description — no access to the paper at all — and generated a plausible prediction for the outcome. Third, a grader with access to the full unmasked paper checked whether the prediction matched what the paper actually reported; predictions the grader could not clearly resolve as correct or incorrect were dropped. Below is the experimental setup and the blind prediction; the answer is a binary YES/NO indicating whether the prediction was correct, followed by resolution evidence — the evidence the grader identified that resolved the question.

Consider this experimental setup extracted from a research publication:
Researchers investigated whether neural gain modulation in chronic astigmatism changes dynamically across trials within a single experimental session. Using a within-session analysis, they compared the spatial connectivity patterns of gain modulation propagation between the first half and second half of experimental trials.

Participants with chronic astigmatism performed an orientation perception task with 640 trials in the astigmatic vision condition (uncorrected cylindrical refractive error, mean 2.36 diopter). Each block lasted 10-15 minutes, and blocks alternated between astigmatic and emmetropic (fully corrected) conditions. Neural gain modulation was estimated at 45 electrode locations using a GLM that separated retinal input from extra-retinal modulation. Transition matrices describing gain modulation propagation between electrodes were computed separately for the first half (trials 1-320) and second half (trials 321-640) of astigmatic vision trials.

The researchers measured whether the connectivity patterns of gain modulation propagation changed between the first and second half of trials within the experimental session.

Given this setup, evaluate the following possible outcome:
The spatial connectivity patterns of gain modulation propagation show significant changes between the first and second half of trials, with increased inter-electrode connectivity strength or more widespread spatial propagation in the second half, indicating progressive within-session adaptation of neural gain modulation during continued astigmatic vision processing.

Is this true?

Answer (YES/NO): NO